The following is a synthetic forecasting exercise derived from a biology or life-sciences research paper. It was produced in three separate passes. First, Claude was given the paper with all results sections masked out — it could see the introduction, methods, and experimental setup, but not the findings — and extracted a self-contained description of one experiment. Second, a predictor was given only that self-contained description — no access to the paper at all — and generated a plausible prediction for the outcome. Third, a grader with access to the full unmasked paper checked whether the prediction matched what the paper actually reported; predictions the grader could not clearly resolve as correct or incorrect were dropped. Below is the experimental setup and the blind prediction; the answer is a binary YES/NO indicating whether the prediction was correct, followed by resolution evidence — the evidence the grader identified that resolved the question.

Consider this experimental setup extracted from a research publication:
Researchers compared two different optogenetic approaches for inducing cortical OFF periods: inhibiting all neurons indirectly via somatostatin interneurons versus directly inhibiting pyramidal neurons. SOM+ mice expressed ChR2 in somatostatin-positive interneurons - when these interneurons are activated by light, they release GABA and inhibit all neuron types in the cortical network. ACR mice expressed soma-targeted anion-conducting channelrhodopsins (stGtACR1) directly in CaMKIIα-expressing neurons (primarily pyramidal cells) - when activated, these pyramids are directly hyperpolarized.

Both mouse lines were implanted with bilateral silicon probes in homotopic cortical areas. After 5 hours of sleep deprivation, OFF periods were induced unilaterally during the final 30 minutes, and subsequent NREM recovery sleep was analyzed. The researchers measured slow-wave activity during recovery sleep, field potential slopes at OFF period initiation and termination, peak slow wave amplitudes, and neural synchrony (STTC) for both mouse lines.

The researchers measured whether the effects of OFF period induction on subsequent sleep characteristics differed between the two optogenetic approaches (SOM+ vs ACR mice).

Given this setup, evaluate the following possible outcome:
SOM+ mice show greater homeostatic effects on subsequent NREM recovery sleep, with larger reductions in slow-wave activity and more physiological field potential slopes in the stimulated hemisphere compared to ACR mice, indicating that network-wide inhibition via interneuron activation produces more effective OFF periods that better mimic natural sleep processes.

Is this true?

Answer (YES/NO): NO